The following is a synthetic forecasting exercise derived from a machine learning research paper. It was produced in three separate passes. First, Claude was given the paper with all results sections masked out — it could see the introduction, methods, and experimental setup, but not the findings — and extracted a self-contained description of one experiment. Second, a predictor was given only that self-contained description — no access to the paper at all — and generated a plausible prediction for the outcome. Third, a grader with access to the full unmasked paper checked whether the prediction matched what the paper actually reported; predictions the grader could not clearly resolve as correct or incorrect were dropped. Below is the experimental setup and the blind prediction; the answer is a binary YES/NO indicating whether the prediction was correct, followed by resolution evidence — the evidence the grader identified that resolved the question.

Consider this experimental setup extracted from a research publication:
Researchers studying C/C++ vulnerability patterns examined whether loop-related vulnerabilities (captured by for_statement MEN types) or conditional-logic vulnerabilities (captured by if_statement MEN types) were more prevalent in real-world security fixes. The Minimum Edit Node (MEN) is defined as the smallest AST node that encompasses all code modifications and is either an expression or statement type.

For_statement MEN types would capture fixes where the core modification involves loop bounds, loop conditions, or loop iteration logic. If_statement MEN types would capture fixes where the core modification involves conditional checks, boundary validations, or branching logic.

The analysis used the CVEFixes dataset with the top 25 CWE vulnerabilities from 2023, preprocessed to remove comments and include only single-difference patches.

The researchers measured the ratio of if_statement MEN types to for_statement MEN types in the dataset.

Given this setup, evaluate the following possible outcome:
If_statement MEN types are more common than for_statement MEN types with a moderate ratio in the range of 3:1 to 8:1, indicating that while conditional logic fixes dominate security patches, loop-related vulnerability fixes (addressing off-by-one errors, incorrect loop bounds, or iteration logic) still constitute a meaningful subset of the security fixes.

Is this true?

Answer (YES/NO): YES